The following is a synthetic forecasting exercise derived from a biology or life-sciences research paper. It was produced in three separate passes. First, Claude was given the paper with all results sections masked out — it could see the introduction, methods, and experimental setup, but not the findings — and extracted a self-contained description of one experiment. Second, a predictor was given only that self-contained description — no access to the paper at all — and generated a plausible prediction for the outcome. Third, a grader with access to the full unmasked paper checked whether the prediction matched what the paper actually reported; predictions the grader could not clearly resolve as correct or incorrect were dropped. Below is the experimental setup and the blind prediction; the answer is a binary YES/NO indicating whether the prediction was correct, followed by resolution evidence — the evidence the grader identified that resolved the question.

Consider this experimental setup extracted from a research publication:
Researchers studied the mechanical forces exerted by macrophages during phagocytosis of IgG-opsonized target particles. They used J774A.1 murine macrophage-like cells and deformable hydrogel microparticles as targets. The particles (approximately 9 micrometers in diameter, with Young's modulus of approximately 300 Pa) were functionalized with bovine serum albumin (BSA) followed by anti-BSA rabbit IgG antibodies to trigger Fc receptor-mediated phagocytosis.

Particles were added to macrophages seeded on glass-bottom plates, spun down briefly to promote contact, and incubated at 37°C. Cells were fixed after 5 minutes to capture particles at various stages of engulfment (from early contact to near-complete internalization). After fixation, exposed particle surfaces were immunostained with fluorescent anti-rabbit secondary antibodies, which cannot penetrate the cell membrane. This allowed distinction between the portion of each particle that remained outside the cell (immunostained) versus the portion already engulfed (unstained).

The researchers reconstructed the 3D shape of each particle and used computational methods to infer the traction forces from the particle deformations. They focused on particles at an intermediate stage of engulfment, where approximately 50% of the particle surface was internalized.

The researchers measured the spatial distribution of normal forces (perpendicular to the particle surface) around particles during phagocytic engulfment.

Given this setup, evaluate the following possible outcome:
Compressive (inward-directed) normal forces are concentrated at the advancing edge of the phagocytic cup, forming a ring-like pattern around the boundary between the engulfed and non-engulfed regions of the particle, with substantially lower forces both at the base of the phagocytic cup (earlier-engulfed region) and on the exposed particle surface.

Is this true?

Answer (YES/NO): NO